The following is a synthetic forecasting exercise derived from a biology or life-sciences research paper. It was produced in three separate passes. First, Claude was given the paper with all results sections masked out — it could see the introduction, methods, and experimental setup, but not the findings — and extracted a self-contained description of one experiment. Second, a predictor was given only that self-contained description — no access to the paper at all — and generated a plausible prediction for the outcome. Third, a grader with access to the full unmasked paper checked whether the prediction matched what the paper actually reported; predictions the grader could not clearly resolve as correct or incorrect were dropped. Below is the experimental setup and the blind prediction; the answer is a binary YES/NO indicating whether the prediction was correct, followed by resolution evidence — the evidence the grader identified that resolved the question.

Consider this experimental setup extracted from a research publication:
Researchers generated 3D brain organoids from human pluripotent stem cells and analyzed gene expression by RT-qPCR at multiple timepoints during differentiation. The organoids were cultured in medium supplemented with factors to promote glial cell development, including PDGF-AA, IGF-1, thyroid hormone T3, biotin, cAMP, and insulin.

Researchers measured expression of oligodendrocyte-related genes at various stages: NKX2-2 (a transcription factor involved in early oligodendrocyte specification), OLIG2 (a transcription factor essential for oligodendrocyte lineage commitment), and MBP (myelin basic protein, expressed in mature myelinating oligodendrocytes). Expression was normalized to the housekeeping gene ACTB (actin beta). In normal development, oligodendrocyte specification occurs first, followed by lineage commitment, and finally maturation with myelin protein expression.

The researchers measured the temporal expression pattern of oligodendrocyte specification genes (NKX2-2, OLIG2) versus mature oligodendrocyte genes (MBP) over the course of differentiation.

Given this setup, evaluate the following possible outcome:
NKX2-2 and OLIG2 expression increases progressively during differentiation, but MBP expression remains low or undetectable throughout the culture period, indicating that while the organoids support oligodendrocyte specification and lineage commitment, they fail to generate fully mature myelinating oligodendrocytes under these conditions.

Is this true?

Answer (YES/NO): NO